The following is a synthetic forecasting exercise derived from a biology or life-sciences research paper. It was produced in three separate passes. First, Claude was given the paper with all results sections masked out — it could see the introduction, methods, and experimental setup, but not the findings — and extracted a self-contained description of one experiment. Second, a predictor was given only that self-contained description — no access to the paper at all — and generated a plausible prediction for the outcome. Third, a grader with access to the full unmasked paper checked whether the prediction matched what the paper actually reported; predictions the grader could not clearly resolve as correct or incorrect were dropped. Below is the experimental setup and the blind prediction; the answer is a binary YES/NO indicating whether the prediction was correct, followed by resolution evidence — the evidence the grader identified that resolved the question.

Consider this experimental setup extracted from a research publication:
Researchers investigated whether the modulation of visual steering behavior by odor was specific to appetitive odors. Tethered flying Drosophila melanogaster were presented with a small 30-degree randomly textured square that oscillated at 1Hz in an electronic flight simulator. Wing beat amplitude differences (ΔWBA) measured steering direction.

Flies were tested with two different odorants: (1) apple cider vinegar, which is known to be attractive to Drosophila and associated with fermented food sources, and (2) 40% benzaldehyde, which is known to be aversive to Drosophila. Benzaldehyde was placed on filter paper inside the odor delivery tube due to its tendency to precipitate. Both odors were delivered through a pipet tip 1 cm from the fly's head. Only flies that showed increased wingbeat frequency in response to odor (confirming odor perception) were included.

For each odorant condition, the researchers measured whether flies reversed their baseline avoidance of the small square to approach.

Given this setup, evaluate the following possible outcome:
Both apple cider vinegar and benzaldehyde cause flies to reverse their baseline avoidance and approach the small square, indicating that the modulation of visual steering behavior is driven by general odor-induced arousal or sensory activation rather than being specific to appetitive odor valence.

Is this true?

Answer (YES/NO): NO